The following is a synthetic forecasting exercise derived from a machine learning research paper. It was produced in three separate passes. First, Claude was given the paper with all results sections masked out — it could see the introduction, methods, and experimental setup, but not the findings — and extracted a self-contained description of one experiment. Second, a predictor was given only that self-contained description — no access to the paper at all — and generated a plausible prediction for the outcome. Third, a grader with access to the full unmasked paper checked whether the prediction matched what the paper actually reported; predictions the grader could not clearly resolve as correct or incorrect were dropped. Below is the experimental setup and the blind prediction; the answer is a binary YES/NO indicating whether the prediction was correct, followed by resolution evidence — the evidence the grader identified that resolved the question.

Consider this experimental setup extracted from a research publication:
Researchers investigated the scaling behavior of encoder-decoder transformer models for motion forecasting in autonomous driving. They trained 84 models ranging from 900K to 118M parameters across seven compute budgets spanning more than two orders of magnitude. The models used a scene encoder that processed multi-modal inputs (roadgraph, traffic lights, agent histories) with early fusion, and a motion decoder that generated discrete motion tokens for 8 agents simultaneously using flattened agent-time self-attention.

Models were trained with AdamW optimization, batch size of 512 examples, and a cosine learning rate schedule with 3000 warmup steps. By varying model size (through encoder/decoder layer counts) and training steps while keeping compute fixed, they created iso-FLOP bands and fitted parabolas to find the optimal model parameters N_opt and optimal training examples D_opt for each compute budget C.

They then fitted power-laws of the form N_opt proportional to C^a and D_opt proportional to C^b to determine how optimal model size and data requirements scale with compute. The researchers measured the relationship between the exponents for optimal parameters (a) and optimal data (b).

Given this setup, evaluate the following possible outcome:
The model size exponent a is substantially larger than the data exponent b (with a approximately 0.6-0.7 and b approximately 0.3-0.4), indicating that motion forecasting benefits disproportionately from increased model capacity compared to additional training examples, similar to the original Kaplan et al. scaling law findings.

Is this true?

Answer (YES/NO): NO